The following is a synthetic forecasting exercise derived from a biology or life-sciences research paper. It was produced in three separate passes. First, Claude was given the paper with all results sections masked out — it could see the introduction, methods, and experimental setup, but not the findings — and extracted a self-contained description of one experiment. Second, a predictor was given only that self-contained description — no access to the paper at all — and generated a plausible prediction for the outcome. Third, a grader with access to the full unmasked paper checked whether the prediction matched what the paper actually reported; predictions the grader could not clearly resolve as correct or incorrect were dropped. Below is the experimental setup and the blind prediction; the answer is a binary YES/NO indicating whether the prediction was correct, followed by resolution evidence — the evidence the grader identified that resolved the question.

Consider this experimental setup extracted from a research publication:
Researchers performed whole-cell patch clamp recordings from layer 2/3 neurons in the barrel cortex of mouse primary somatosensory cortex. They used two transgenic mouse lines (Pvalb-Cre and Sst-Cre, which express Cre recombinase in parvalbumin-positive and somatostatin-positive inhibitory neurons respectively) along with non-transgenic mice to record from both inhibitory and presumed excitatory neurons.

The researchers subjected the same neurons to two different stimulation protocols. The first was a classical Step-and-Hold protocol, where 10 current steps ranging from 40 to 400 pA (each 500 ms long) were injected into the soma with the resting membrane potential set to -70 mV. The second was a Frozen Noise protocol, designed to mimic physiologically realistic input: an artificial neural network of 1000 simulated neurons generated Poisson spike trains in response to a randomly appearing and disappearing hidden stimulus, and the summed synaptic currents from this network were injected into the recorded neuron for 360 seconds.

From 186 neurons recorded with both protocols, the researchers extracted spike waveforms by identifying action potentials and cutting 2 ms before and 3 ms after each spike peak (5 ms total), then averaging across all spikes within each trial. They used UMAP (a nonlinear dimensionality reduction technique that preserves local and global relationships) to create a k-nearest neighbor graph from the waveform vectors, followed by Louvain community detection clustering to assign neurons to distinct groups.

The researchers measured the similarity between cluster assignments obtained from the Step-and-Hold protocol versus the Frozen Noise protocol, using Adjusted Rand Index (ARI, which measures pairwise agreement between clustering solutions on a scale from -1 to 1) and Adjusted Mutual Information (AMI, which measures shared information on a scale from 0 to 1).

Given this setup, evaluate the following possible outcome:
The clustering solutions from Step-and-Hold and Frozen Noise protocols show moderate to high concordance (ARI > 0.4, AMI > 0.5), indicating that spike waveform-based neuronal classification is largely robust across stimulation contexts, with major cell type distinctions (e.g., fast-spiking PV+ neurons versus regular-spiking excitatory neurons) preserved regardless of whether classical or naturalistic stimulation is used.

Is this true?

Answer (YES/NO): NO